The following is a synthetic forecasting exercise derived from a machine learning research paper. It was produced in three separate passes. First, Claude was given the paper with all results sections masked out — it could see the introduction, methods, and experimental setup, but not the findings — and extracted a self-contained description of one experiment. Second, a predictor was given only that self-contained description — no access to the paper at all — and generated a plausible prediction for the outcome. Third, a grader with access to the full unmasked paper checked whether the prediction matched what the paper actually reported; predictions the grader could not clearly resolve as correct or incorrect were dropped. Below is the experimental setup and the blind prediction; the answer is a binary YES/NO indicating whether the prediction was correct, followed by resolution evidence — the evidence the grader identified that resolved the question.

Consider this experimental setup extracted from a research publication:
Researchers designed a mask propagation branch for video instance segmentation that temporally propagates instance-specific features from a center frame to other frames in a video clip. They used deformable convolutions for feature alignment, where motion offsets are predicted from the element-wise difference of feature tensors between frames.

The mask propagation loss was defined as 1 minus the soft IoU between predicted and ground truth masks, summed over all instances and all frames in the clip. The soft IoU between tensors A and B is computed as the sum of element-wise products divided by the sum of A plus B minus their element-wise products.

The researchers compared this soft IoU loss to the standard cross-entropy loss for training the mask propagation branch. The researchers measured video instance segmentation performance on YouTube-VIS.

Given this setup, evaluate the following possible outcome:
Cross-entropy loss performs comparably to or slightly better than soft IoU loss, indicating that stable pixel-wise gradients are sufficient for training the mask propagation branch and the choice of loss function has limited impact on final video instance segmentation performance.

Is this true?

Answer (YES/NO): NO